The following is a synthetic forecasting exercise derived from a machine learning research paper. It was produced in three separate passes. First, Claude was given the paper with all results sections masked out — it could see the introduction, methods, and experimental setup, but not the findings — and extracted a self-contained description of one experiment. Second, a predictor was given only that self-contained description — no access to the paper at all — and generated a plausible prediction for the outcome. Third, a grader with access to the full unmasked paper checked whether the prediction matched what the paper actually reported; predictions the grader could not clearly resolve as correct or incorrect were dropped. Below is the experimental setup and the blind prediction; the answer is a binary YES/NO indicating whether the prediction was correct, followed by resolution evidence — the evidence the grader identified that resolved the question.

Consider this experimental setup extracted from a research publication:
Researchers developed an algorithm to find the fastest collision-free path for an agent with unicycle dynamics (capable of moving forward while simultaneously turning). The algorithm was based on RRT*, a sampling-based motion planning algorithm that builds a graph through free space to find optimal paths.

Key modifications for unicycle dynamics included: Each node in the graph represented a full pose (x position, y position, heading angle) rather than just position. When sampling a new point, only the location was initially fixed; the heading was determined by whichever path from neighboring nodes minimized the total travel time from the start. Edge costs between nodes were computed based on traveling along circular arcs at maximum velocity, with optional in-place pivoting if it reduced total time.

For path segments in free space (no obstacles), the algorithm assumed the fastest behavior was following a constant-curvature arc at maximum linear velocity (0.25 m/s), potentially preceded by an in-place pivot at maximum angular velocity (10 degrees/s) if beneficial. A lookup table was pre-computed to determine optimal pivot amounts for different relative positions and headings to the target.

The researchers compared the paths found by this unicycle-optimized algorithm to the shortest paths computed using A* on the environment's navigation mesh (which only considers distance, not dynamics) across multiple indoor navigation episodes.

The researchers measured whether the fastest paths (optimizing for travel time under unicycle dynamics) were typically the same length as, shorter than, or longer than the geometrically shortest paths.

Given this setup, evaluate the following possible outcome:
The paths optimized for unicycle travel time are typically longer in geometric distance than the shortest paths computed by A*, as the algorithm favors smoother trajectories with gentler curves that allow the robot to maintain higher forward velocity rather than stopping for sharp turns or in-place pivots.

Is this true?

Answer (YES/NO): YES